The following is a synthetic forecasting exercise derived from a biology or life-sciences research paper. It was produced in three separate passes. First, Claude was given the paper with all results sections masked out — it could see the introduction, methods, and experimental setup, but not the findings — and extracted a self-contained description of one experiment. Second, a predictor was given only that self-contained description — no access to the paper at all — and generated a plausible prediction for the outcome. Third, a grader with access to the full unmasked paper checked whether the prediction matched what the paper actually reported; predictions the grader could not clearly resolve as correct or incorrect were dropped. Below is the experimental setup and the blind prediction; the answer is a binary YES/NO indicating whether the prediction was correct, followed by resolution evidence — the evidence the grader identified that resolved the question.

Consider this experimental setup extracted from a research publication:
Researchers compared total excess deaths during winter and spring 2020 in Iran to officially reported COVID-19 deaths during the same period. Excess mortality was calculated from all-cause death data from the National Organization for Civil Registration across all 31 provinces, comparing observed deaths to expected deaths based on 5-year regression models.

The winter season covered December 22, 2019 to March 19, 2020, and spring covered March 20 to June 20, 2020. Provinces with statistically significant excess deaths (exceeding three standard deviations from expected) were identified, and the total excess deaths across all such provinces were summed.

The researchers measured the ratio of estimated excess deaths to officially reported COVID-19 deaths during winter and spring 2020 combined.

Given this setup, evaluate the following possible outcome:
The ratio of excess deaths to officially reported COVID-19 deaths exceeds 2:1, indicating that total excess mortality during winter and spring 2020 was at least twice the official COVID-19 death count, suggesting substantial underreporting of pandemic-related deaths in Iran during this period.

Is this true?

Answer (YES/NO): NO